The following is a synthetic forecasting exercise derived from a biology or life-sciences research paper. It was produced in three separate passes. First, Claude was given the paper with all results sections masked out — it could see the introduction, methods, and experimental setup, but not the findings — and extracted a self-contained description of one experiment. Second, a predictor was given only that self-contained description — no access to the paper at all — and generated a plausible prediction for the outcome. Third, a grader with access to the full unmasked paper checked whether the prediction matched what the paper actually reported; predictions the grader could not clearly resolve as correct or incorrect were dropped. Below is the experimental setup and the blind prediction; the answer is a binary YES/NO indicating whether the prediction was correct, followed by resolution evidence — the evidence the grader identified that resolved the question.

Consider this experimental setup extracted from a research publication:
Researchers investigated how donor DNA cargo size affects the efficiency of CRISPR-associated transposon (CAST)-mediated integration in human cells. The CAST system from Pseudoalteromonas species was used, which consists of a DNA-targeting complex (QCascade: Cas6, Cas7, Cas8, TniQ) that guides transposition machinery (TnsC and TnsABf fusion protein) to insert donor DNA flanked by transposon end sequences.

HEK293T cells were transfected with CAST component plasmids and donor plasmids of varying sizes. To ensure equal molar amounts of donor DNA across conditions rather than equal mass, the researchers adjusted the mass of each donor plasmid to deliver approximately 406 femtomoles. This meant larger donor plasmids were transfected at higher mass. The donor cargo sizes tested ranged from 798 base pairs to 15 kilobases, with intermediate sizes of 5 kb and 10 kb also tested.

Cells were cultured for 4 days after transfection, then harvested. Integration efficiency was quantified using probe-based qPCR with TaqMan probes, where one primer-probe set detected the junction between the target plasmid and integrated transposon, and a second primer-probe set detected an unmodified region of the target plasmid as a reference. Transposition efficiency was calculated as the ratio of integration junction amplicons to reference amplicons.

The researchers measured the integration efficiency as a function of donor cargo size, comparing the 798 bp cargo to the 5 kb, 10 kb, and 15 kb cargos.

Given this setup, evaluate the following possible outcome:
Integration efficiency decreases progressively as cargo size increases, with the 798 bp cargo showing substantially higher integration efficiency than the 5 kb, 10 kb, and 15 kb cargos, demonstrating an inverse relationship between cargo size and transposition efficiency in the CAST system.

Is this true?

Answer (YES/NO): YES